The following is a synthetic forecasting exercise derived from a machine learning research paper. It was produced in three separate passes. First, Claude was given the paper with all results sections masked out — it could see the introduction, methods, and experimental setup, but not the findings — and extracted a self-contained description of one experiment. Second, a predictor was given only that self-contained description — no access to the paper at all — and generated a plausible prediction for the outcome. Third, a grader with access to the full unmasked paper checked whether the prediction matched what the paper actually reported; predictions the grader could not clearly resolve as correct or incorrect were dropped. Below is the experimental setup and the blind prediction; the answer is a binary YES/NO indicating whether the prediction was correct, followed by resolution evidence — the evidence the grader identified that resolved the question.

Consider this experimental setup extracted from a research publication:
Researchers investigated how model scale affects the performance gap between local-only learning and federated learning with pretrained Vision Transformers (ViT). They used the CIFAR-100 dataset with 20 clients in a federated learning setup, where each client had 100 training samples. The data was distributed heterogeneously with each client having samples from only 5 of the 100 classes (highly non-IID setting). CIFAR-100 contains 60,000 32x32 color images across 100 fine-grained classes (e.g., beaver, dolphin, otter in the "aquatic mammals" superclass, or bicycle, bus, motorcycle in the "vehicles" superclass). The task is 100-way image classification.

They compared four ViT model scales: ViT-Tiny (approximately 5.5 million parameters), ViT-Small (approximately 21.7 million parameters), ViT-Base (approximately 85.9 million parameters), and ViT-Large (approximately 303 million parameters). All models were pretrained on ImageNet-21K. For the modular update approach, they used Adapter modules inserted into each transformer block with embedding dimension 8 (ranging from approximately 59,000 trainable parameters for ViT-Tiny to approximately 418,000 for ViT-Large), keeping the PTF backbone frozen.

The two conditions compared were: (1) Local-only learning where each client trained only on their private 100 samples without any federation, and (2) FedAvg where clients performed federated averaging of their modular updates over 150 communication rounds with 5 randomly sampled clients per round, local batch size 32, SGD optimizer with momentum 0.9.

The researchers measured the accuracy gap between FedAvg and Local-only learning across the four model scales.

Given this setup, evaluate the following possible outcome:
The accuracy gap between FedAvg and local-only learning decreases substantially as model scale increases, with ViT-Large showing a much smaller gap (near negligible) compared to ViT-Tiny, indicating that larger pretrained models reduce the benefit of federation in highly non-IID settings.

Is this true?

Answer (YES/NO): NO